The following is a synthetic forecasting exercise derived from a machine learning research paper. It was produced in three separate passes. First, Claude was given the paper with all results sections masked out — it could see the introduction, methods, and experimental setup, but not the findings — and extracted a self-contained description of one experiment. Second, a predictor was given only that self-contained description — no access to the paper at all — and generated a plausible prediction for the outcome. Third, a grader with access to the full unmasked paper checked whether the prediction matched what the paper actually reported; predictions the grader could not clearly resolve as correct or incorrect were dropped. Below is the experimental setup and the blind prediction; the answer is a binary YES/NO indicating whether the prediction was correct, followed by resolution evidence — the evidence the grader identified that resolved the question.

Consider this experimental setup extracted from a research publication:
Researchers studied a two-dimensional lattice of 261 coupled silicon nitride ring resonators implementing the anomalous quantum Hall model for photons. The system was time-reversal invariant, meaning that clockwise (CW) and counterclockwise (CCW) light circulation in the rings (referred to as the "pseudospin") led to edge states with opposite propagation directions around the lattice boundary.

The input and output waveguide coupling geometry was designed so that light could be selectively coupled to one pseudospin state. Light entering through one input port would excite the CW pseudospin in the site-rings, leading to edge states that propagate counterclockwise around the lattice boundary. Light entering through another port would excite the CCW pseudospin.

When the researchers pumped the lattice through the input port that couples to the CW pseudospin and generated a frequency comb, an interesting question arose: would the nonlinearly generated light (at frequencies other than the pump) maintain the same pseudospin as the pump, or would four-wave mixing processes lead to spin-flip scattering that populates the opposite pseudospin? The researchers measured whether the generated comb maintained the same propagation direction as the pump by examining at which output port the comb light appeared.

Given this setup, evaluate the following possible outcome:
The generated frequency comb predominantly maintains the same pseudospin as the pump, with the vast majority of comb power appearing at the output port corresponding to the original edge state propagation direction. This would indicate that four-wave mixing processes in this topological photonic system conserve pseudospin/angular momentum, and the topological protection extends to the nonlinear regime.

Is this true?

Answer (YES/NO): YES